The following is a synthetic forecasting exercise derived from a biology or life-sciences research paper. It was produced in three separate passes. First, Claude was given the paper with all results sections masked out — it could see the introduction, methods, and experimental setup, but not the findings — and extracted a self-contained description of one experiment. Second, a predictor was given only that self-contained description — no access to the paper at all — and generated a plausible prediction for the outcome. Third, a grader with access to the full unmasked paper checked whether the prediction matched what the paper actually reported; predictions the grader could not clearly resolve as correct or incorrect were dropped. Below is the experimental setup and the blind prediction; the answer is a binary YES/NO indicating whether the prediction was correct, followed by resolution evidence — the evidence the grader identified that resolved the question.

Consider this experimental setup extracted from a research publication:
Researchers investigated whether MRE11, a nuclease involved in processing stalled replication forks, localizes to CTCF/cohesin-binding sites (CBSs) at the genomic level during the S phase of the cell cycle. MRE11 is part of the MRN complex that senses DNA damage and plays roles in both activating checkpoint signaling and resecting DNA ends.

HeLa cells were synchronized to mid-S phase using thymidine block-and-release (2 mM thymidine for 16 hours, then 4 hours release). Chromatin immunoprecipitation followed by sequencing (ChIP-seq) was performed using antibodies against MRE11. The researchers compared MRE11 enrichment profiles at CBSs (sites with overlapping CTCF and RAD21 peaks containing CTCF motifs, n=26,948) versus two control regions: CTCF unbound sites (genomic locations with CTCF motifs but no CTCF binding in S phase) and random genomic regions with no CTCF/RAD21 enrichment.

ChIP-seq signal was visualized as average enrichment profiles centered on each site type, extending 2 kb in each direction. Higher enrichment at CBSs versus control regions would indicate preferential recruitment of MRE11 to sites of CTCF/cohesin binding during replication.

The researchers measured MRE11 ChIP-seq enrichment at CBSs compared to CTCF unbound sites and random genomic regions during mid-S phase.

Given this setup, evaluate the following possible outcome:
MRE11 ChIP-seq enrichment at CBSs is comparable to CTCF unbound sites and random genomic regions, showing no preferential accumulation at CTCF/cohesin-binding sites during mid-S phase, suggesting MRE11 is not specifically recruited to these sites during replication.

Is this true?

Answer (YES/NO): NO